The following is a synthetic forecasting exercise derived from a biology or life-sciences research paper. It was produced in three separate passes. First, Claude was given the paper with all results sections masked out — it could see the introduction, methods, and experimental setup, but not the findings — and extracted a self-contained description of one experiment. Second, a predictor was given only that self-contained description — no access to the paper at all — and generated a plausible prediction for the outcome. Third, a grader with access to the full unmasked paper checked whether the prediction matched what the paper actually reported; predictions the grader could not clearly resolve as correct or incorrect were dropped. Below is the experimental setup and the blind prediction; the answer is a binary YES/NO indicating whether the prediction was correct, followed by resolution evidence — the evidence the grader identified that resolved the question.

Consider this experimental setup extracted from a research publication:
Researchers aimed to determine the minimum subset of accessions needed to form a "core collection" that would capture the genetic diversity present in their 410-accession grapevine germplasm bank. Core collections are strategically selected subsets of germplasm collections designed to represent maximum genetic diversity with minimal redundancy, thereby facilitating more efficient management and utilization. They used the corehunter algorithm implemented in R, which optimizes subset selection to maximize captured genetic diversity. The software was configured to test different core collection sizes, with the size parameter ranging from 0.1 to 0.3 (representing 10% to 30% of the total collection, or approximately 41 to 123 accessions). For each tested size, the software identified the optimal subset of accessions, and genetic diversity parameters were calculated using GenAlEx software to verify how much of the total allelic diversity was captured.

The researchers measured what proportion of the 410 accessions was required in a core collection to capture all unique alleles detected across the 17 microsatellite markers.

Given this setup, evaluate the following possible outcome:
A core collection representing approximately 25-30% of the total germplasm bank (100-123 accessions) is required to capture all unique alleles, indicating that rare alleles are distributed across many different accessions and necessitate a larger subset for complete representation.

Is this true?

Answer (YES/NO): YES